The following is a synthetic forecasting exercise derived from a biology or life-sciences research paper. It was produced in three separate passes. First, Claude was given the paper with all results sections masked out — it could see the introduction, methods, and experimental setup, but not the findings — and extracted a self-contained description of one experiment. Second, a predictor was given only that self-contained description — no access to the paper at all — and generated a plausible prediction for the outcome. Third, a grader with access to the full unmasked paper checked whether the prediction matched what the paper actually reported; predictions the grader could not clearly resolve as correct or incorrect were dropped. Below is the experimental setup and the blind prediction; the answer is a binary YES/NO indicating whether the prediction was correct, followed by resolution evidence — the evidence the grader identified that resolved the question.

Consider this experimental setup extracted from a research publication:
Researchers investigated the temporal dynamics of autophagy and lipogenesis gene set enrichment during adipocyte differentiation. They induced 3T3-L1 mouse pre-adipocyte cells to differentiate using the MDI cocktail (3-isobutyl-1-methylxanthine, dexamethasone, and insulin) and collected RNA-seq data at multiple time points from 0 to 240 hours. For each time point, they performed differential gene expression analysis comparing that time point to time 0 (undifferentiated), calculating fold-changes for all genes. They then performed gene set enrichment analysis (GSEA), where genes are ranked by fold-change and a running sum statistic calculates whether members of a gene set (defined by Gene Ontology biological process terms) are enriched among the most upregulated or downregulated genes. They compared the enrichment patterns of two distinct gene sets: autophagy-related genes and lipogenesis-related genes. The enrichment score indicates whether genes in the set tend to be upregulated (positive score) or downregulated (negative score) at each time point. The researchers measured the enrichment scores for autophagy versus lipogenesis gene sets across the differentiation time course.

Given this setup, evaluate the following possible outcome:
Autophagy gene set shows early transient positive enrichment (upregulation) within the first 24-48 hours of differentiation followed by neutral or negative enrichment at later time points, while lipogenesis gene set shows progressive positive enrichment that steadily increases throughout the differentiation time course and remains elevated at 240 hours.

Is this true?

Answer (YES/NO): NO